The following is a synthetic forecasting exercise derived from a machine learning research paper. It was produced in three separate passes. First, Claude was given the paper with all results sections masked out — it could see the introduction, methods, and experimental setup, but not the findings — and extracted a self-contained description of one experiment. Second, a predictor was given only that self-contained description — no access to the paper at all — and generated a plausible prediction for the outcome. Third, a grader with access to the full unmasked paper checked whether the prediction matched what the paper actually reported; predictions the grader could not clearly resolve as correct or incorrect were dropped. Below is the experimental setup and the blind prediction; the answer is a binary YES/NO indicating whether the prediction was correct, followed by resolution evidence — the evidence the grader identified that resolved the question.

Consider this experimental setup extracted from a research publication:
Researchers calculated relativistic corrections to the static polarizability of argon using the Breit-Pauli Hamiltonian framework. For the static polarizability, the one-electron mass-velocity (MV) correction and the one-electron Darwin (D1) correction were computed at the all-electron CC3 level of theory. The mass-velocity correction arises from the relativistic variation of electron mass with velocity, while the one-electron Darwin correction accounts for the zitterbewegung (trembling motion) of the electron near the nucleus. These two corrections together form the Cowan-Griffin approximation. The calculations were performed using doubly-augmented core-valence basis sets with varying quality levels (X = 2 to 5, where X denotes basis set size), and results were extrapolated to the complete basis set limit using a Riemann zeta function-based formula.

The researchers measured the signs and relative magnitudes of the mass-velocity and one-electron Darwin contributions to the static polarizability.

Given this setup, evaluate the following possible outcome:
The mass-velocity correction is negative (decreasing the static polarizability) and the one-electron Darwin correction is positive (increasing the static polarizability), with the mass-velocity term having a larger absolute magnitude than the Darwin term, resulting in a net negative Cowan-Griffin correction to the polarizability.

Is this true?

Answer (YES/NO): NO